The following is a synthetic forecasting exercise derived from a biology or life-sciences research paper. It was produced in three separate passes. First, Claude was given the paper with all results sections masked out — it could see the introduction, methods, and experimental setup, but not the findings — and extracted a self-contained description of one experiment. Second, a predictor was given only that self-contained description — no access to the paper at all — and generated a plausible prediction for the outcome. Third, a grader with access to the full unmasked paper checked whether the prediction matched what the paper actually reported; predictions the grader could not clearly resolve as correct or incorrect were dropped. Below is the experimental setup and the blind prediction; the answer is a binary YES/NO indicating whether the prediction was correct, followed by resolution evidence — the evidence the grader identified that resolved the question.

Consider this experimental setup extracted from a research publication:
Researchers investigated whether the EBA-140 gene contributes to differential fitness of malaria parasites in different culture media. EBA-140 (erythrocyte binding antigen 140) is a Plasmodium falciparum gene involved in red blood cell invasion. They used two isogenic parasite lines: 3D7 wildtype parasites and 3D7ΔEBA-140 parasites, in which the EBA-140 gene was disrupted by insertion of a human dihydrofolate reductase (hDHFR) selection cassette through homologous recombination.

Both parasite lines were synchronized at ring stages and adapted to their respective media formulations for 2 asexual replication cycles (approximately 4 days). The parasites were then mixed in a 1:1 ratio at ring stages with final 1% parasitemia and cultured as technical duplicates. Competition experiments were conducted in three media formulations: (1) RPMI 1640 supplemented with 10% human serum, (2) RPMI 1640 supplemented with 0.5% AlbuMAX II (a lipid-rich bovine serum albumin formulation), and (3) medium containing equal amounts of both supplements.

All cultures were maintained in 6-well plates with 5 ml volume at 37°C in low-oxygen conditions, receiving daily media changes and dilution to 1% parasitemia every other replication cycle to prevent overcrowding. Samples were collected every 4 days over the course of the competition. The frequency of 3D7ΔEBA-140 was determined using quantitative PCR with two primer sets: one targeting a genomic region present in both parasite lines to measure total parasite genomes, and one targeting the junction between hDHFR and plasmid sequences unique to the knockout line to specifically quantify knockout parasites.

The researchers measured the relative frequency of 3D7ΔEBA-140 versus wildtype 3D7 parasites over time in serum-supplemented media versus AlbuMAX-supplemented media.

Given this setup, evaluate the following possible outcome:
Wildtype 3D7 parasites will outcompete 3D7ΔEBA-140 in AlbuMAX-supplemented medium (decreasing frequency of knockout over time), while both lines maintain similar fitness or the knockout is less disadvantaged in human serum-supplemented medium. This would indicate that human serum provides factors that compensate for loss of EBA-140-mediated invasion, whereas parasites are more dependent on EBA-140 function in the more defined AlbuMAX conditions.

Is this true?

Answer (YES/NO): NO